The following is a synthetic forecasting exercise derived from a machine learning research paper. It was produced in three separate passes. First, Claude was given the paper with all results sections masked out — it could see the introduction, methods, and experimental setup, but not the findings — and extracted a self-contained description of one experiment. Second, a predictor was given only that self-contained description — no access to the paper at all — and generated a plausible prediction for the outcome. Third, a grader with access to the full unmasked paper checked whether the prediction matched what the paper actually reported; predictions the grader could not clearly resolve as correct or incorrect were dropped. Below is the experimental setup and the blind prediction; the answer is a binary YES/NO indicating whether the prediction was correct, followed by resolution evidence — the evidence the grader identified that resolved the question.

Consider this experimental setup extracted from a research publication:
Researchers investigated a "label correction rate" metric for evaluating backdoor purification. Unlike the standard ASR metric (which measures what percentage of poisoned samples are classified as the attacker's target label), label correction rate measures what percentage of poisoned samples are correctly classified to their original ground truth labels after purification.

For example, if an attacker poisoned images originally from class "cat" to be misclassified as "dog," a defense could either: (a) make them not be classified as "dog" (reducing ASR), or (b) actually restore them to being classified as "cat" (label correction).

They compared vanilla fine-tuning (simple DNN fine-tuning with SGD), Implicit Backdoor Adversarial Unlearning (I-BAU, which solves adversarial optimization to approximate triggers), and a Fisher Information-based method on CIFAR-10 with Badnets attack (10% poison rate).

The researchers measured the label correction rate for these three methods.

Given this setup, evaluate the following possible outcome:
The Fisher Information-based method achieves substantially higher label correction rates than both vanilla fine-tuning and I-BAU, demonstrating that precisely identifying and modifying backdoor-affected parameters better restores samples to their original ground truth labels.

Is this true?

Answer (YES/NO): NO